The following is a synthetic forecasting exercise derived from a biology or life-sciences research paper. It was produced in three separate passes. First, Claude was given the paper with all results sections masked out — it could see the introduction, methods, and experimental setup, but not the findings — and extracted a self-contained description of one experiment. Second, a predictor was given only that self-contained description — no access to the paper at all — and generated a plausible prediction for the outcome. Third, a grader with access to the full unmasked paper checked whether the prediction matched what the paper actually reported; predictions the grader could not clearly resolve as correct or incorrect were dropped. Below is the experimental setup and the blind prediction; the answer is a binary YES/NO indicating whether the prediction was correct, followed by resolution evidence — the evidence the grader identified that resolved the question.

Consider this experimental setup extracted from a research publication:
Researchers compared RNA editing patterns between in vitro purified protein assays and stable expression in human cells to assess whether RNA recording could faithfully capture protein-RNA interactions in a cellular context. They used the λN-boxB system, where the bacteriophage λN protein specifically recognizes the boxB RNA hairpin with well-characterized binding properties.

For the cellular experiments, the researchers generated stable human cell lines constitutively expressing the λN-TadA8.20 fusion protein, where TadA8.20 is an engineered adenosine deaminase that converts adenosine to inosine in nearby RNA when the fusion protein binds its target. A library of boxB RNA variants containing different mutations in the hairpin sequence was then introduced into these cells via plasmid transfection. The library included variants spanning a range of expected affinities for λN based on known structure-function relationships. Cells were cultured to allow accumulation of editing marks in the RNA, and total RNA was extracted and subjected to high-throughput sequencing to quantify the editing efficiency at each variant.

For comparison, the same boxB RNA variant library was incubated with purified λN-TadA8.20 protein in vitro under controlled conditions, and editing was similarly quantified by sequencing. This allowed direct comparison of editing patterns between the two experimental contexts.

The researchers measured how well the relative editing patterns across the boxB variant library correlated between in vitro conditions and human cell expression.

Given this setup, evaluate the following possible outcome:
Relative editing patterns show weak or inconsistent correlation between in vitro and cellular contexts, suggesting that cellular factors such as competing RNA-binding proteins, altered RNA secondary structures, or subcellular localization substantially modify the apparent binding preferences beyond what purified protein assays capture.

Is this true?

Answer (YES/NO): NO